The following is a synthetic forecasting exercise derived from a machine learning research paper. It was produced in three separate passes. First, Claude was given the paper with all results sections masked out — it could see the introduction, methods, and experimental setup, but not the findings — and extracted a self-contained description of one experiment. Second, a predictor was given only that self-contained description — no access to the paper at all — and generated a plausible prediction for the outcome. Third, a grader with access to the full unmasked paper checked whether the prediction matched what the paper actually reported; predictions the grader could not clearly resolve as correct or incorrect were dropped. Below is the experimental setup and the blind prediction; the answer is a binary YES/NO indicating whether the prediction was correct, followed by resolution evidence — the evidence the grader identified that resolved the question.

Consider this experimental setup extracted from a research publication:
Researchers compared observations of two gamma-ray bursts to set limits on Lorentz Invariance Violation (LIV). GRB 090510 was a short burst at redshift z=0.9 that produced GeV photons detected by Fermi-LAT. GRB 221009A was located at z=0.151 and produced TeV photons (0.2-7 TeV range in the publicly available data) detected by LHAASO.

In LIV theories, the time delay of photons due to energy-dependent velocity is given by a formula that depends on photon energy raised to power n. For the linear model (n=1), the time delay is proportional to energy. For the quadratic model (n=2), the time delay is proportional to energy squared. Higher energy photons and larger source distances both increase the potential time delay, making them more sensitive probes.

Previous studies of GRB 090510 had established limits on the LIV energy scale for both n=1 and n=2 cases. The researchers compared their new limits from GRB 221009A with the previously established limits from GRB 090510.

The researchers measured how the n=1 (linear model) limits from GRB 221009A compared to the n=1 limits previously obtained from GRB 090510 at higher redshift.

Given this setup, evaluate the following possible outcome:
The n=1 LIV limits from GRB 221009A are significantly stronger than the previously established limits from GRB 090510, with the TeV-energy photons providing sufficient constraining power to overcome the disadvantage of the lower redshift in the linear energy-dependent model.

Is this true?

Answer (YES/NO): NO